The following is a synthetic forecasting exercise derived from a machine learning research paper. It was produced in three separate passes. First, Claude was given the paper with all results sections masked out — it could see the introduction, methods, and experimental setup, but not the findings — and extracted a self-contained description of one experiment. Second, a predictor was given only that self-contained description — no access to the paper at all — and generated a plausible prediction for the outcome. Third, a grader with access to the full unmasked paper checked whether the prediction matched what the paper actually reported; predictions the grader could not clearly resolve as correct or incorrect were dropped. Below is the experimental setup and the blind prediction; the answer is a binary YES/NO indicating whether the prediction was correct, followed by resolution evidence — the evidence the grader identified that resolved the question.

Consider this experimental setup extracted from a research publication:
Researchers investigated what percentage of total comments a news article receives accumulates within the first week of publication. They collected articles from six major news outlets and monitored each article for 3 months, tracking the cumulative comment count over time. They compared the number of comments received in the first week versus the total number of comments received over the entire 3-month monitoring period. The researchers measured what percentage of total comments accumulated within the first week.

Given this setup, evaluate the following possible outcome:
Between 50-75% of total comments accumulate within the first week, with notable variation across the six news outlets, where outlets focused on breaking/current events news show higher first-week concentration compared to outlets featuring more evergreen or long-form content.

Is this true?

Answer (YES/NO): NO